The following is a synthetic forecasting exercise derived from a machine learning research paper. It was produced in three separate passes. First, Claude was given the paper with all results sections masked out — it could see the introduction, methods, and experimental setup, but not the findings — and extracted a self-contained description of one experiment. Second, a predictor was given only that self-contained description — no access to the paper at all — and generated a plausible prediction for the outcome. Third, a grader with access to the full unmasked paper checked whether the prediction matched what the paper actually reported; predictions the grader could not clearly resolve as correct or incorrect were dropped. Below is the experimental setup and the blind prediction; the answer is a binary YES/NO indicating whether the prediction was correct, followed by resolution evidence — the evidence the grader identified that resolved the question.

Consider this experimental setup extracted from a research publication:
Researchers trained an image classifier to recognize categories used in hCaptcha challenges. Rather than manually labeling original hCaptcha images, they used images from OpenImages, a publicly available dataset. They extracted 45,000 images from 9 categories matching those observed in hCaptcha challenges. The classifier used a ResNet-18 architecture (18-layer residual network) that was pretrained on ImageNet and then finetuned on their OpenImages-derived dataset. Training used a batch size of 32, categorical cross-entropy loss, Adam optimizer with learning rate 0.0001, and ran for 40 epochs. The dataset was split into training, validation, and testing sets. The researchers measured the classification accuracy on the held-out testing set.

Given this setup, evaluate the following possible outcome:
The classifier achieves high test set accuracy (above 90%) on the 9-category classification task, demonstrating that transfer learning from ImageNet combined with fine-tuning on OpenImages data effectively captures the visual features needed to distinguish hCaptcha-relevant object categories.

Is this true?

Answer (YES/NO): NO